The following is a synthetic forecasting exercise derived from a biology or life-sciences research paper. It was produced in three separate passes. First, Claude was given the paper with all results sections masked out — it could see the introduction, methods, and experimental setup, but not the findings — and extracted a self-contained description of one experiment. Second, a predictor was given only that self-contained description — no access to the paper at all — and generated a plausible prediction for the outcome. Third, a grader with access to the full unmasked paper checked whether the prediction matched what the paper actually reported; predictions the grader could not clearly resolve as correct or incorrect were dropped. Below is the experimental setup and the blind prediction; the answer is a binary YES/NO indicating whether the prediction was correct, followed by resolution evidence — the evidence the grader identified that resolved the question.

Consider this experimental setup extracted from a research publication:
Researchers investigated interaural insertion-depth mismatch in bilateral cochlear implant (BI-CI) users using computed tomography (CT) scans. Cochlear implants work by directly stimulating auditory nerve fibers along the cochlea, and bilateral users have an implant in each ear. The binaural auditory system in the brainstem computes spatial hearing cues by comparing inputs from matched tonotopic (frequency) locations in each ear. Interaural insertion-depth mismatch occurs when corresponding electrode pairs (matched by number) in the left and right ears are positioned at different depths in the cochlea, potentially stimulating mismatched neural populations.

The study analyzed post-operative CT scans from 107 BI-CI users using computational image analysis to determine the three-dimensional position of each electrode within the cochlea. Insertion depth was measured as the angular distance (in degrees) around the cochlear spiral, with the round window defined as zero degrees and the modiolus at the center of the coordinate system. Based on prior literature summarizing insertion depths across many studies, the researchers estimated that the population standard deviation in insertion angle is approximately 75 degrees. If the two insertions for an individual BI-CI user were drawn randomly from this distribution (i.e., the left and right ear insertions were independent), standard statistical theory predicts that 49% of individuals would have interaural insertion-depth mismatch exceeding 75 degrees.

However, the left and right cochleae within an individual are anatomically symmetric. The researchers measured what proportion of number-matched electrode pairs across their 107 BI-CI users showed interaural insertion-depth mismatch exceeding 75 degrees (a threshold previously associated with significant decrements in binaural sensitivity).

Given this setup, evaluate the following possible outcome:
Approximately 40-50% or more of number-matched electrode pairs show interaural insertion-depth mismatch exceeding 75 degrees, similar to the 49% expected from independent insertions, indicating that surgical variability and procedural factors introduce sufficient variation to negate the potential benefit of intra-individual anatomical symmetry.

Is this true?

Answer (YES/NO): NO